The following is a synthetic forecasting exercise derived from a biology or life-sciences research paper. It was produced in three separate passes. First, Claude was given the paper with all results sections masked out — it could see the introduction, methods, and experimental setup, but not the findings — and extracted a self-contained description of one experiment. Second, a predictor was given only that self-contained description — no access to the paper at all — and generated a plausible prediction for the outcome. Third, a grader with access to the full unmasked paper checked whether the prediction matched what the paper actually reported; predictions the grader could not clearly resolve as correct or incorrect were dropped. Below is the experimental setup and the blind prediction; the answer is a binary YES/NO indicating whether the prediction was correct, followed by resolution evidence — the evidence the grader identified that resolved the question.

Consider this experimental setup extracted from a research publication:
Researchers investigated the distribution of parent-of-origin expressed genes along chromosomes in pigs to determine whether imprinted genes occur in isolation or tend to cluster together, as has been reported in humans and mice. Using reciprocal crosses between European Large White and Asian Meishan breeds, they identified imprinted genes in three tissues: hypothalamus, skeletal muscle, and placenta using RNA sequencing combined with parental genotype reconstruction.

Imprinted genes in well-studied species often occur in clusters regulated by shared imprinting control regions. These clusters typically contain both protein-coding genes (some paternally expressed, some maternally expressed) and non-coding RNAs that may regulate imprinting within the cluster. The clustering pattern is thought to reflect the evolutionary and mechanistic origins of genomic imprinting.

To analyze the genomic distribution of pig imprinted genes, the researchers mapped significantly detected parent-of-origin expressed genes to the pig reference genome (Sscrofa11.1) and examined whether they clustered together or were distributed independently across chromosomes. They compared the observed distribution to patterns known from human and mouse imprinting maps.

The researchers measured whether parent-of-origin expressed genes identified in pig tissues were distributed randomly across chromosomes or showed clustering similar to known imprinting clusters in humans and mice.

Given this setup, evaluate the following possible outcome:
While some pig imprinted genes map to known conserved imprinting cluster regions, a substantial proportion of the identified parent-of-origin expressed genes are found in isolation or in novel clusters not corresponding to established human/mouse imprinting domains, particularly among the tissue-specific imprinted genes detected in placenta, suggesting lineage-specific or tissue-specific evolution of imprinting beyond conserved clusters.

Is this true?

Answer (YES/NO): YES